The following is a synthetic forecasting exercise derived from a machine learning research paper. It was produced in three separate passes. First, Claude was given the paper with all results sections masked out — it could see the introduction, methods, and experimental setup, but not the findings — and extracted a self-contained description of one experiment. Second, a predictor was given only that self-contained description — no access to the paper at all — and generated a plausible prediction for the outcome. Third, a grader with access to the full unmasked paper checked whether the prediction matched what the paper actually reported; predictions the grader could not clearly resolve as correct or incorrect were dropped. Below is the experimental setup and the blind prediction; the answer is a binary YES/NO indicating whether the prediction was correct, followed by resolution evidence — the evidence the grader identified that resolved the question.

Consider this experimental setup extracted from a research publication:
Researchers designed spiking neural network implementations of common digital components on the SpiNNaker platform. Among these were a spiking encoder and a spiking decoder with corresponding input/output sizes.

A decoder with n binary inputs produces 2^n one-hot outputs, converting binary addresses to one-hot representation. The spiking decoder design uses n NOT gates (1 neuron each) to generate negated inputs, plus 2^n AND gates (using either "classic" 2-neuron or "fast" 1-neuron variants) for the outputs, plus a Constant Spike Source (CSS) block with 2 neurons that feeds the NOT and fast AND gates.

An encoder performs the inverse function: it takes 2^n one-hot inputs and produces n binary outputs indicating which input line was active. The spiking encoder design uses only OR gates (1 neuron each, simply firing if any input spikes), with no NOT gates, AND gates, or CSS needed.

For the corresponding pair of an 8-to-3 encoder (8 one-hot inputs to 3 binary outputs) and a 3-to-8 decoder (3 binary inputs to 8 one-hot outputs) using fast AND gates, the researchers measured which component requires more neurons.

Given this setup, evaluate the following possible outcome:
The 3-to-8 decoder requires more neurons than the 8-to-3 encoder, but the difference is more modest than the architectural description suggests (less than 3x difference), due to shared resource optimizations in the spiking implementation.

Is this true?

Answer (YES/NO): NO